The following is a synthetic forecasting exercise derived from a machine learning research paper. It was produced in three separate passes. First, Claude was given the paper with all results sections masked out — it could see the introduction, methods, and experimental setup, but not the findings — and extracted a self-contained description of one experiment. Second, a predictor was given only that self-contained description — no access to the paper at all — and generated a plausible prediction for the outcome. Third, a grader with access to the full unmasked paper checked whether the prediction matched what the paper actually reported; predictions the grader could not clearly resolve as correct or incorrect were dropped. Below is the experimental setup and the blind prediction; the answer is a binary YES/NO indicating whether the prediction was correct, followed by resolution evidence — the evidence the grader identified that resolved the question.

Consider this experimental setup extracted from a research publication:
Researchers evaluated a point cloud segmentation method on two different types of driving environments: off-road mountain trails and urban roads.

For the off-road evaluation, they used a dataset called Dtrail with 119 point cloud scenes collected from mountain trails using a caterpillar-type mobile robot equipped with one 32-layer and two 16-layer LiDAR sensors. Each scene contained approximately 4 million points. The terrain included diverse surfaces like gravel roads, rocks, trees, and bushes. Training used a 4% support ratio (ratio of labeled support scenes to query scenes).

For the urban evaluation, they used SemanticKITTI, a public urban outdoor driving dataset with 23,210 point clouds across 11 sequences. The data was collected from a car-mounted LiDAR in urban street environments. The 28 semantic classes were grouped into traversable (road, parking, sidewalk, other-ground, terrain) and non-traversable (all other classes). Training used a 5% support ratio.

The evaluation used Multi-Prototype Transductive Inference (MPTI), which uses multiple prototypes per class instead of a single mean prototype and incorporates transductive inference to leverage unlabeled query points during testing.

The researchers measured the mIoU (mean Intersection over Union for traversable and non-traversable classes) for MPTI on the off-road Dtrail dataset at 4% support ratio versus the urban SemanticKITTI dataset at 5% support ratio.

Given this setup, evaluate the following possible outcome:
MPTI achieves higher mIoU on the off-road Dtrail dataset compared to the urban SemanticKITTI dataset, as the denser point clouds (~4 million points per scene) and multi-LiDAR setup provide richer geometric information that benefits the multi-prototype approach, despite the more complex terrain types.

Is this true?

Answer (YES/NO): NO